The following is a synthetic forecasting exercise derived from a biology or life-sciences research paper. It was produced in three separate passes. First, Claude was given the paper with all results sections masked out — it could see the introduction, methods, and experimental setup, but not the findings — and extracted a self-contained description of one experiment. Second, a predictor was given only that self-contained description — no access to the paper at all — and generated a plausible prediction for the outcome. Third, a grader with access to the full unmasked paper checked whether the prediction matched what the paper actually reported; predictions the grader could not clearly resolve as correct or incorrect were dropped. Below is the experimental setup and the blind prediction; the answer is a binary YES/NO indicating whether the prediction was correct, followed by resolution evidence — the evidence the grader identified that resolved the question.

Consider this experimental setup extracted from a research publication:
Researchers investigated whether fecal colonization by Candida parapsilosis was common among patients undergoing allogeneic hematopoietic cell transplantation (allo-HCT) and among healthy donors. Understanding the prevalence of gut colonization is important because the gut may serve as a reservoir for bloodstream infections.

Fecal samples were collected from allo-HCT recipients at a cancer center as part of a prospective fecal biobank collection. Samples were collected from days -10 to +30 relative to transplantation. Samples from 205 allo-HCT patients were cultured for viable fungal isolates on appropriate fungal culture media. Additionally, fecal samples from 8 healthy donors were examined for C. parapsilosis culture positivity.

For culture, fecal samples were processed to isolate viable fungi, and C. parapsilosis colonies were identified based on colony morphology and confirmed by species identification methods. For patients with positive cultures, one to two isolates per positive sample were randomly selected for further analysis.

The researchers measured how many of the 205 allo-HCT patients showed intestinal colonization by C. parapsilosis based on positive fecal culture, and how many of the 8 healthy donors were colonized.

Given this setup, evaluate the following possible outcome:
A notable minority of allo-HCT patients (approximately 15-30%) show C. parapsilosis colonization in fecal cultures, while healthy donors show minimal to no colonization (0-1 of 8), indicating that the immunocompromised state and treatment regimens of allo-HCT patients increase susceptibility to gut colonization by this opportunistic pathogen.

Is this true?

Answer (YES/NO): NO